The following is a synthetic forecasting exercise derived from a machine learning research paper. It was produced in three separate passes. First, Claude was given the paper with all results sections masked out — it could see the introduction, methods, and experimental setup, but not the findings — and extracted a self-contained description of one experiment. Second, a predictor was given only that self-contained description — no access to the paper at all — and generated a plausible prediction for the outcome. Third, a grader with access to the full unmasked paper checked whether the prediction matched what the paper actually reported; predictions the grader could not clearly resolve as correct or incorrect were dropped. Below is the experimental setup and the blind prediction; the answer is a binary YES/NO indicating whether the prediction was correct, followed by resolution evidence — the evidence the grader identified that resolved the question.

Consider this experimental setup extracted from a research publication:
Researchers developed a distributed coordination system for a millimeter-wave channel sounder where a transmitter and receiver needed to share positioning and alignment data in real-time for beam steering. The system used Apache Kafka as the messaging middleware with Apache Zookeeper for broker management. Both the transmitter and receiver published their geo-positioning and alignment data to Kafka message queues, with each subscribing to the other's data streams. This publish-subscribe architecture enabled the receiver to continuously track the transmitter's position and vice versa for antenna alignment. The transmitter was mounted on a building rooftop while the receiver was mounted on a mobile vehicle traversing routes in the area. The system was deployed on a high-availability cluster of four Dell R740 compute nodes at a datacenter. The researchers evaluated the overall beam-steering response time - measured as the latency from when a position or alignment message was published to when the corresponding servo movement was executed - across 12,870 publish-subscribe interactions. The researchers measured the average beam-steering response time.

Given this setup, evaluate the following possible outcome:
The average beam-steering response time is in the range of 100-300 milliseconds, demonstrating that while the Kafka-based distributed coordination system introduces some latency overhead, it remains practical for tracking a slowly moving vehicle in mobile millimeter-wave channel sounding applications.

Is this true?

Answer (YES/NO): NO